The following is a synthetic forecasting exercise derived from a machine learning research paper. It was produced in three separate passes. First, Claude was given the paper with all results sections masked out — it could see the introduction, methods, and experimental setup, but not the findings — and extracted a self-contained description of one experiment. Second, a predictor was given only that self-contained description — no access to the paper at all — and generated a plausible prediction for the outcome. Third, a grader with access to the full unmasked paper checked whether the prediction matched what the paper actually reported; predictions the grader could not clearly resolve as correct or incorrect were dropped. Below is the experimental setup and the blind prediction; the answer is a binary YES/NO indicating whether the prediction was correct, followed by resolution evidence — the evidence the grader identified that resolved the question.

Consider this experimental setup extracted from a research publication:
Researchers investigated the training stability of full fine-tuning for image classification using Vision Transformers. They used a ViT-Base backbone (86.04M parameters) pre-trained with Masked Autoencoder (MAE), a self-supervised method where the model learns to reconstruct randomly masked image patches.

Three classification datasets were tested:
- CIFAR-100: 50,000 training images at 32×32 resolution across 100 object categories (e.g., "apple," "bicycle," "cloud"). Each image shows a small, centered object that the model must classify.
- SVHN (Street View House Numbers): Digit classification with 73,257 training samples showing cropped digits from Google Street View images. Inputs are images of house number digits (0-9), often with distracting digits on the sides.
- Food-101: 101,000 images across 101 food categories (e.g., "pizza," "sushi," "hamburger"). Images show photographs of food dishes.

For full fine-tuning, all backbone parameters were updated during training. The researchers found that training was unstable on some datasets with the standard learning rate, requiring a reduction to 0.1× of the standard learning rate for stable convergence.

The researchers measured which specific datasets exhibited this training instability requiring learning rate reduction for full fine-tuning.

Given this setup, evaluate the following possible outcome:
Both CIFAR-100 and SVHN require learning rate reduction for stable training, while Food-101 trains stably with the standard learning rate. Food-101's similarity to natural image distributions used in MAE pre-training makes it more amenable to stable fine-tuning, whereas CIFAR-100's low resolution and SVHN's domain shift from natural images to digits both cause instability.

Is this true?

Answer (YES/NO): NO